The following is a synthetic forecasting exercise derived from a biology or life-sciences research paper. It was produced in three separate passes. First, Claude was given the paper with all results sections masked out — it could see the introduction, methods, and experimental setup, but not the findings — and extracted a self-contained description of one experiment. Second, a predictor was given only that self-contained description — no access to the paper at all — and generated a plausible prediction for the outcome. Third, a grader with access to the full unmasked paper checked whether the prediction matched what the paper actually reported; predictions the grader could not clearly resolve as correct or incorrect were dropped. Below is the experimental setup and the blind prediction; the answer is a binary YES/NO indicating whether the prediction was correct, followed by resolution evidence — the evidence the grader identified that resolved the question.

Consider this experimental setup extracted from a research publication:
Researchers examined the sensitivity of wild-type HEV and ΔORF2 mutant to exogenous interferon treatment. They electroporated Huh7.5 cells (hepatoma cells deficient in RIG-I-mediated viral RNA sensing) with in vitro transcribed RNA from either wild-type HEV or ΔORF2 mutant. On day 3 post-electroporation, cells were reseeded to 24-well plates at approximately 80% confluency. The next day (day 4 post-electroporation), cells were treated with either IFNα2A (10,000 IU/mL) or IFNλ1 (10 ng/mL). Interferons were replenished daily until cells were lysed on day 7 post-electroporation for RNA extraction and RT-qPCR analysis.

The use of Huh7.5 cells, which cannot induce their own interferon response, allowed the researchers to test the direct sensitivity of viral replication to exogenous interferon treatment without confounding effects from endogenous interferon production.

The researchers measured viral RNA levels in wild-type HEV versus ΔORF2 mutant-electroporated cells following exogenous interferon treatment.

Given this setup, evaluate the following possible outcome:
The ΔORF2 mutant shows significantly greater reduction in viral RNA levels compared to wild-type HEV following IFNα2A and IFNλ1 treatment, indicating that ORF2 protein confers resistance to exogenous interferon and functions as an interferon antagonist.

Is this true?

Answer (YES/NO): NO